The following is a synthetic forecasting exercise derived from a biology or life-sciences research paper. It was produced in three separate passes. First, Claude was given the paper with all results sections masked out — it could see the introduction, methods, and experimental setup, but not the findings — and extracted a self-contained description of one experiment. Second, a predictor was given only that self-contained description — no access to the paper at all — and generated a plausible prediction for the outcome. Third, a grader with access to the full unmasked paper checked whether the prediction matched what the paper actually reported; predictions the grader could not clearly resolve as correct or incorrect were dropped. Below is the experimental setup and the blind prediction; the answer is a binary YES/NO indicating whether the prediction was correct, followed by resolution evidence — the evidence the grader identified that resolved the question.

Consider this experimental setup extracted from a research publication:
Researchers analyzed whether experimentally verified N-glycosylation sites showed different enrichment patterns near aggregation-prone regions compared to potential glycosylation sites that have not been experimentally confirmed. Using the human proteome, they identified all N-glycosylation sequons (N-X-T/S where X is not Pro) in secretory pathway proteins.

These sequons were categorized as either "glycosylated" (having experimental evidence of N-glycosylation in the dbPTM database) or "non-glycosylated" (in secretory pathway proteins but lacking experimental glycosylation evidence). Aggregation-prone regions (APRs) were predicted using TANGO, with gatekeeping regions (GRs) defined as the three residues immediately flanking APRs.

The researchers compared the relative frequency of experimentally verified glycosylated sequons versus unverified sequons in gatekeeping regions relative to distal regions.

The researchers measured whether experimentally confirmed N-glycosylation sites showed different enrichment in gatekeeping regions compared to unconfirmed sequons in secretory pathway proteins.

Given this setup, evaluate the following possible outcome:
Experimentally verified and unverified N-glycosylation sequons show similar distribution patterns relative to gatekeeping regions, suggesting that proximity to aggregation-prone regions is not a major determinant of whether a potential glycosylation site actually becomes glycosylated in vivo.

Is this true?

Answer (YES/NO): NO